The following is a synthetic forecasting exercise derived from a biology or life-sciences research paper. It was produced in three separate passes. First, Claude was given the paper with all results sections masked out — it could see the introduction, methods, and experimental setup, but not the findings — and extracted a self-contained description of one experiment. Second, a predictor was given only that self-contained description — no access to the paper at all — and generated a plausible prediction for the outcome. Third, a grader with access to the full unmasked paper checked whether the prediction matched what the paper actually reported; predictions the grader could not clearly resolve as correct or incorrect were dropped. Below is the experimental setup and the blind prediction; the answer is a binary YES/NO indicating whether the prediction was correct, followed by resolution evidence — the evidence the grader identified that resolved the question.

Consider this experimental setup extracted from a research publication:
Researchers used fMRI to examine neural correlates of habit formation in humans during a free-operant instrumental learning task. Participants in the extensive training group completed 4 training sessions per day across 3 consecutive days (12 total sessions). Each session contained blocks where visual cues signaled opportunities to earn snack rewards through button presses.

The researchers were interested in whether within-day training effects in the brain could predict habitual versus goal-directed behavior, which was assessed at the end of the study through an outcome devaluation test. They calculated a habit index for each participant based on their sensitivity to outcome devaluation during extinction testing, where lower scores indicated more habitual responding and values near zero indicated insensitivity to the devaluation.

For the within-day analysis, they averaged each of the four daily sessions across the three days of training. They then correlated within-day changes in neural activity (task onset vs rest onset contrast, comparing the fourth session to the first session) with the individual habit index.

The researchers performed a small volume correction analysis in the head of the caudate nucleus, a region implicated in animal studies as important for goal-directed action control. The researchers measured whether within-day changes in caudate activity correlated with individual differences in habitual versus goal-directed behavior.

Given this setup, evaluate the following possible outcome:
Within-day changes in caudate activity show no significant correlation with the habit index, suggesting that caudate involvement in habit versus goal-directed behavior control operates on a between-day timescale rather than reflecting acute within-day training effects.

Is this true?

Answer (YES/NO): NO